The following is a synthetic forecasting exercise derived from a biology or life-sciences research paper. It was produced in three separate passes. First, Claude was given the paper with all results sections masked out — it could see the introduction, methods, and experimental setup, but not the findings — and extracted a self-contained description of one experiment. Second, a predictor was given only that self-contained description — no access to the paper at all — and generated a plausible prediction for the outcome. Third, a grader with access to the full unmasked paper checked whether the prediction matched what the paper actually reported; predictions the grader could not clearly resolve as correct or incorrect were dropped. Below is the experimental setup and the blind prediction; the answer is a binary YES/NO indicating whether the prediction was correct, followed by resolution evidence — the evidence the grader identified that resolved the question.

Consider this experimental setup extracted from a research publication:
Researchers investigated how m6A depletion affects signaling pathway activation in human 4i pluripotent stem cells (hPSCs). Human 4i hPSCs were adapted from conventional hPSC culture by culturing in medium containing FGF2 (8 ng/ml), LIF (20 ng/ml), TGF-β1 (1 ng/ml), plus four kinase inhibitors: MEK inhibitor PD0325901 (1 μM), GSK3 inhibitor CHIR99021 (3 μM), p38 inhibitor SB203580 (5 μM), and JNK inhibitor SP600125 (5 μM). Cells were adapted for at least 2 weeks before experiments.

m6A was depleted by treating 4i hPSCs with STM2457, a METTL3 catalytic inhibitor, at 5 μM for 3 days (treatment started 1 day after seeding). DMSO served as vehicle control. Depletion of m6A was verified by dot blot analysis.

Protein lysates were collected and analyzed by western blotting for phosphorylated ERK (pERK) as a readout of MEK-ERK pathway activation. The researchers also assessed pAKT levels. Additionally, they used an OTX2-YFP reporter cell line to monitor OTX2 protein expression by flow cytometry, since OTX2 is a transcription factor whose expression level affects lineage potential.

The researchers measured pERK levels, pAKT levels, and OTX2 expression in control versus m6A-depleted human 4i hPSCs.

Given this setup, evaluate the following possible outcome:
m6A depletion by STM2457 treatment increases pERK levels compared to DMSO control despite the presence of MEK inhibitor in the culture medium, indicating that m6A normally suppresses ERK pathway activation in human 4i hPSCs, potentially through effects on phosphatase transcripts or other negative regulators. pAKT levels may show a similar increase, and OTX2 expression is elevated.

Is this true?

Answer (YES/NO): YES